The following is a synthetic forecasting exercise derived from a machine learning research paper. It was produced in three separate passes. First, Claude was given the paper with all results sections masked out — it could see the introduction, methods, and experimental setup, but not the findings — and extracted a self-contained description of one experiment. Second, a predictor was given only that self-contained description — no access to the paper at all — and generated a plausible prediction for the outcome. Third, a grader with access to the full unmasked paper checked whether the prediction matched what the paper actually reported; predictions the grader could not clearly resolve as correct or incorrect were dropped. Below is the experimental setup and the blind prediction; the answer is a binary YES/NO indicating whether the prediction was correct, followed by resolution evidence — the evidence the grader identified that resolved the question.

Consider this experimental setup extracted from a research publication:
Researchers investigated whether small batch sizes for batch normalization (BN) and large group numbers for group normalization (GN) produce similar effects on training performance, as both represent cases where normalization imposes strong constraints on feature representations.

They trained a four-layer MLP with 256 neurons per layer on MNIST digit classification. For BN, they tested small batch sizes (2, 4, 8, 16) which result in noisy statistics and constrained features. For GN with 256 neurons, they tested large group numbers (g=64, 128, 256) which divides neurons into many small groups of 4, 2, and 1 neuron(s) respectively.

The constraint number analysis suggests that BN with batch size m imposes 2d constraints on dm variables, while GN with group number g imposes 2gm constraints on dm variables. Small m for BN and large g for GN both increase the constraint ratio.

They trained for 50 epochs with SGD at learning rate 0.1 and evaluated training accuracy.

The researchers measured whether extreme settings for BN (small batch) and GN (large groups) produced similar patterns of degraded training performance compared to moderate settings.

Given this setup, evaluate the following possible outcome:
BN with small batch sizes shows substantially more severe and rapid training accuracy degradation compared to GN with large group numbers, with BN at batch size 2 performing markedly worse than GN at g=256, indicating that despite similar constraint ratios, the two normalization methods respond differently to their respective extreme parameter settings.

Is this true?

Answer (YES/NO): NO